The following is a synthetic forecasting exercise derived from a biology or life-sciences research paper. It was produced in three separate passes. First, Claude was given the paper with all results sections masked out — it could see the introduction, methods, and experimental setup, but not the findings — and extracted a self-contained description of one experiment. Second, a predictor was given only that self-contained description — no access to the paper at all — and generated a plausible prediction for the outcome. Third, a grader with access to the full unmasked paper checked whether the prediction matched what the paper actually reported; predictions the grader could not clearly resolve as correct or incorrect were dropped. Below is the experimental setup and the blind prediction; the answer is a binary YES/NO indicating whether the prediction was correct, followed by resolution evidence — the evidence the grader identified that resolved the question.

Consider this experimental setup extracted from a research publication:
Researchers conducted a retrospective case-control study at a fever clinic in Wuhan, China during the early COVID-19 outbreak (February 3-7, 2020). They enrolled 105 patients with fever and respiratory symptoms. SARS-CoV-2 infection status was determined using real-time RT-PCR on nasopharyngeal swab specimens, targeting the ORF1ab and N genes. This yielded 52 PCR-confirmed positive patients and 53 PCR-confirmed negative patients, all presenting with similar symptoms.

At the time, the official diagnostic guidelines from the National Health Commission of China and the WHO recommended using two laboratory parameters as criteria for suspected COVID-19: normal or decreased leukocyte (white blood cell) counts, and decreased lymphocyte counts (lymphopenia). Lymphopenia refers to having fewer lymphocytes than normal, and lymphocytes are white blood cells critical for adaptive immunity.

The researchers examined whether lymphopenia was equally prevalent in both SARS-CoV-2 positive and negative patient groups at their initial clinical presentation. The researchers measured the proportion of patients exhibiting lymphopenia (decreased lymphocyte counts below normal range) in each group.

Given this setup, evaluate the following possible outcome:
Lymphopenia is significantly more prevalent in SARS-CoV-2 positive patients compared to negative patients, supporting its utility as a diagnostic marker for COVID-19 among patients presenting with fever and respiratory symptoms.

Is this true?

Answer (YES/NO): NO